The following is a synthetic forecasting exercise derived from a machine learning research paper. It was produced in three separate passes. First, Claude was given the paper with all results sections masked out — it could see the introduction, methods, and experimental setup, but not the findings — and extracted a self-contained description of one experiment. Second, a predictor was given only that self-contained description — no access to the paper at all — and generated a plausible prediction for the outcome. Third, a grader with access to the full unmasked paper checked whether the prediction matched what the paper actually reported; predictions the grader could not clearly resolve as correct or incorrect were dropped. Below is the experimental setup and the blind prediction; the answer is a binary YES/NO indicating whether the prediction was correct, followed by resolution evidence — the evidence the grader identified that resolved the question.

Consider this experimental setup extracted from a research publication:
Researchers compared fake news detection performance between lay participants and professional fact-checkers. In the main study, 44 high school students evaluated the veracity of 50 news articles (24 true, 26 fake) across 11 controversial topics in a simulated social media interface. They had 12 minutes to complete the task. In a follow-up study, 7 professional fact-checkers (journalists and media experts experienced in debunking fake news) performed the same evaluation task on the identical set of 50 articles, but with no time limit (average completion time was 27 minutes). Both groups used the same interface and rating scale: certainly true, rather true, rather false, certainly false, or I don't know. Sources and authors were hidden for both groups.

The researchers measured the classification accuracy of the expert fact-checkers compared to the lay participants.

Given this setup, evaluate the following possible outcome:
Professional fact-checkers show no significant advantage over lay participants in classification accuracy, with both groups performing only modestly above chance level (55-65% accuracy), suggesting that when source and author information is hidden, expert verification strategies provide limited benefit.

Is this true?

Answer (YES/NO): NO